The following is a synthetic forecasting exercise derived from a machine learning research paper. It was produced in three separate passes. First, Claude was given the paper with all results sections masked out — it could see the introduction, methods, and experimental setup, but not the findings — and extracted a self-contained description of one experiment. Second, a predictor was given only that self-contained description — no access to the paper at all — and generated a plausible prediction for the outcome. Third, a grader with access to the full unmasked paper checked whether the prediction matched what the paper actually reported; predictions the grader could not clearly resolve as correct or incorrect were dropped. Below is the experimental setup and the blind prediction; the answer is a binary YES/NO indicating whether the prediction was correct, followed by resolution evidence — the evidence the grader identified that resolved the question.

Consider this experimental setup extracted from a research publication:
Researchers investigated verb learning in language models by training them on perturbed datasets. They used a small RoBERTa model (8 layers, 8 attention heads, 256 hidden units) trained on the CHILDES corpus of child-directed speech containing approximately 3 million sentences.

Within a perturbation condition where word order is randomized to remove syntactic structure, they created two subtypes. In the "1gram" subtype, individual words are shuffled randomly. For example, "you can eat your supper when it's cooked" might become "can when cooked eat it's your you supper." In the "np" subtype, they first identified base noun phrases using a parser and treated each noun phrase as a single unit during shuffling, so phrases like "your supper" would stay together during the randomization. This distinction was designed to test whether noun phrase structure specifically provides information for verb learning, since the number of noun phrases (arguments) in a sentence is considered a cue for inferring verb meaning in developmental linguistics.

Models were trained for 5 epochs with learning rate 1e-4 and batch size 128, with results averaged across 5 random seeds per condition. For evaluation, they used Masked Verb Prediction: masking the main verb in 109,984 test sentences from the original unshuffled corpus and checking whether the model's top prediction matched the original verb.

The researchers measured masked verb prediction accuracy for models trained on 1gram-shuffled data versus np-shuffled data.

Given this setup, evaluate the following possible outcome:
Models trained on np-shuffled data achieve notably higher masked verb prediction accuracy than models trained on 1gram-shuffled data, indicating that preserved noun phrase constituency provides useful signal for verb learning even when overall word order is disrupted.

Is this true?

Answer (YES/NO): NO